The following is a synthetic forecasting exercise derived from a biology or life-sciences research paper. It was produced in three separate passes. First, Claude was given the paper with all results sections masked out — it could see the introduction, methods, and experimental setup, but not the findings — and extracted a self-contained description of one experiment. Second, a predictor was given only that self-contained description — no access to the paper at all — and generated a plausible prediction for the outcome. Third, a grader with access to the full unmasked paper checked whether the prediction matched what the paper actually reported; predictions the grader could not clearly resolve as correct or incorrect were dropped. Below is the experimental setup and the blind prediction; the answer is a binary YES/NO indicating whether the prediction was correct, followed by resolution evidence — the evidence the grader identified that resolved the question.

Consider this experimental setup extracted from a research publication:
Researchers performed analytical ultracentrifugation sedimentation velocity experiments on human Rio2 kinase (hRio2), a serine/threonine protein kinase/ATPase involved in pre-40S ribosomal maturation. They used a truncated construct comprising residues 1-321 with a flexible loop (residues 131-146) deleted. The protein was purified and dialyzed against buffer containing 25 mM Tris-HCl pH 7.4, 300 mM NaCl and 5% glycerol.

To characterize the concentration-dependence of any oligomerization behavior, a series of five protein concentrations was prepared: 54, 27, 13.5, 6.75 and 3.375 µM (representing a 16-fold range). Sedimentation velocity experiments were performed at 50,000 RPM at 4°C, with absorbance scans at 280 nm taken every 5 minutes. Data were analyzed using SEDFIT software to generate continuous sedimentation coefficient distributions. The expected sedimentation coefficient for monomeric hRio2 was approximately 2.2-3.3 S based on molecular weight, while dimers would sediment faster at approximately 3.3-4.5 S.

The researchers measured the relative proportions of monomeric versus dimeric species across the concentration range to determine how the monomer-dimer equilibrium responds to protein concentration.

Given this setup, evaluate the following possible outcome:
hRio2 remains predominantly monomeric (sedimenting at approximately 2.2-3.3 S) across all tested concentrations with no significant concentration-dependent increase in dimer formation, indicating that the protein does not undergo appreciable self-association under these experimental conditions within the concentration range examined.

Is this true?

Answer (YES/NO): NO